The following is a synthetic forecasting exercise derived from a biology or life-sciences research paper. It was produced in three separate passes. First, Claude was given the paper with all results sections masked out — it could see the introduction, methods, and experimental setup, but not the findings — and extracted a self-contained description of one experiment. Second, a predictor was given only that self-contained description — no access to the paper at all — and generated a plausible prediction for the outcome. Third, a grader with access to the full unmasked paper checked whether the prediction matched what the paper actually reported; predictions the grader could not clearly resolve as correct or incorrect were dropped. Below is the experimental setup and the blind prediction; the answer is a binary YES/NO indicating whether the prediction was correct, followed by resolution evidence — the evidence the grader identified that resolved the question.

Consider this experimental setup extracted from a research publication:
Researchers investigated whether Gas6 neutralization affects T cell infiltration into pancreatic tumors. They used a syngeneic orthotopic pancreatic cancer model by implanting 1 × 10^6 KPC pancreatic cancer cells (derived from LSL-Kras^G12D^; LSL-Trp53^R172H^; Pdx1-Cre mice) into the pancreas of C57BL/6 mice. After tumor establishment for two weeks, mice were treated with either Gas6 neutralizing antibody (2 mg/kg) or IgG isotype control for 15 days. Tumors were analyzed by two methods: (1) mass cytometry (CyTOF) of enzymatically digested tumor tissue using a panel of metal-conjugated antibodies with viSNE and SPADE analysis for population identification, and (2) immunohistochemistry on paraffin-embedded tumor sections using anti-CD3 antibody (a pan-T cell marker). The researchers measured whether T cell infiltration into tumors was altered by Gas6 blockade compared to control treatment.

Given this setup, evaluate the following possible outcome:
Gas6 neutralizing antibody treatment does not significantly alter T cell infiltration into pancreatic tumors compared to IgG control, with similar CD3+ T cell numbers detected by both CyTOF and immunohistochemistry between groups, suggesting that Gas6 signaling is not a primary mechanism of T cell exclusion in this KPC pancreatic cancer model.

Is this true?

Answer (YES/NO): NO